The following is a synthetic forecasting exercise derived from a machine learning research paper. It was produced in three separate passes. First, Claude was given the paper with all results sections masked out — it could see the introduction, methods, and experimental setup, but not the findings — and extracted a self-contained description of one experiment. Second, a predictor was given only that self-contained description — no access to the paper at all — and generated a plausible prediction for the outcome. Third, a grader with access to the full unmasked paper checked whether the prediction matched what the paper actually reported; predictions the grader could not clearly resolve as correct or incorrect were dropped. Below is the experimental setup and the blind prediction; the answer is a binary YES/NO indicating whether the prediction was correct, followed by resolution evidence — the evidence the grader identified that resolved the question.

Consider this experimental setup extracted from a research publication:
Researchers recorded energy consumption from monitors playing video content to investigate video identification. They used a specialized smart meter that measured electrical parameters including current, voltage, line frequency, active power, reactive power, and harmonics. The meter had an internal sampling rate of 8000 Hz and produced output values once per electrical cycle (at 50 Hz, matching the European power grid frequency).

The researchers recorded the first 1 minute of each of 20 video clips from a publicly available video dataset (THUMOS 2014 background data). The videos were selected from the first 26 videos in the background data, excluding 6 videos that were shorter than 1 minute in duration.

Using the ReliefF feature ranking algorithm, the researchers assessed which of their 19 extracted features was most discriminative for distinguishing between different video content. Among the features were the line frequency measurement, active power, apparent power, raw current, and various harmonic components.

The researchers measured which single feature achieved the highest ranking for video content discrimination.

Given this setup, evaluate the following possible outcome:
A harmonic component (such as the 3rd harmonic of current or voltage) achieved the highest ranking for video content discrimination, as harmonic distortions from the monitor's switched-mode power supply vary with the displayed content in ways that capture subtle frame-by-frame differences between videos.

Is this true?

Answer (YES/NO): NO